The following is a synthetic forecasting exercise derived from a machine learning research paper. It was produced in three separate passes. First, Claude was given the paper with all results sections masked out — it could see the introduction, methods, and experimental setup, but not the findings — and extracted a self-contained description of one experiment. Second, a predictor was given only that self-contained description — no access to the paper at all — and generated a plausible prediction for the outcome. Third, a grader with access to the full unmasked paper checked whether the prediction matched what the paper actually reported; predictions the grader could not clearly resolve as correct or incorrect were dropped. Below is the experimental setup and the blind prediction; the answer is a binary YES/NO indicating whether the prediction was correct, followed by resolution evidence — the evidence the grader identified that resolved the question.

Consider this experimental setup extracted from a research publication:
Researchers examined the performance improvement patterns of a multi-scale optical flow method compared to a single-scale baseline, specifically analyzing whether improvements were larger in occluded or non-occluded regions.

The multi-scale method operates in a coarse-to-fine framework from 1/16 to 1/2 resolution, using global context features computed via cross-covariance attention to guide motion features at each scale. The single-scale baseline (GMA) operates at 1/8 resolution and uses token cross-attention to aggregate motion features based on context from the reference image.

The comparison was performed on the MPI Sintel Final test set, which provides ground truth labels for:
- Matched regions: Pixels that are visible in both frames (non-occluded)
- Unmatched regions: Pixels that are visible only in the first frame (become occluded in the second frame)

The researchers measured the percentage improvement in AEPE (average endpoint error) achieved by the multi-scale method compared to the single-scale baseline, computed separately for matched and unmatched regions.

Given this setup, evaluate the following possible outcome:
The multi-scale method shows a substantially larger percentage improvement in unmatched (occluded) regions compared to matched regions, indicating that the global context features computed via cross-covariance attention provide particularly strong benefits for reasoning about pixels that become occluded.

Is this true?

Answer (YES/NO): NO